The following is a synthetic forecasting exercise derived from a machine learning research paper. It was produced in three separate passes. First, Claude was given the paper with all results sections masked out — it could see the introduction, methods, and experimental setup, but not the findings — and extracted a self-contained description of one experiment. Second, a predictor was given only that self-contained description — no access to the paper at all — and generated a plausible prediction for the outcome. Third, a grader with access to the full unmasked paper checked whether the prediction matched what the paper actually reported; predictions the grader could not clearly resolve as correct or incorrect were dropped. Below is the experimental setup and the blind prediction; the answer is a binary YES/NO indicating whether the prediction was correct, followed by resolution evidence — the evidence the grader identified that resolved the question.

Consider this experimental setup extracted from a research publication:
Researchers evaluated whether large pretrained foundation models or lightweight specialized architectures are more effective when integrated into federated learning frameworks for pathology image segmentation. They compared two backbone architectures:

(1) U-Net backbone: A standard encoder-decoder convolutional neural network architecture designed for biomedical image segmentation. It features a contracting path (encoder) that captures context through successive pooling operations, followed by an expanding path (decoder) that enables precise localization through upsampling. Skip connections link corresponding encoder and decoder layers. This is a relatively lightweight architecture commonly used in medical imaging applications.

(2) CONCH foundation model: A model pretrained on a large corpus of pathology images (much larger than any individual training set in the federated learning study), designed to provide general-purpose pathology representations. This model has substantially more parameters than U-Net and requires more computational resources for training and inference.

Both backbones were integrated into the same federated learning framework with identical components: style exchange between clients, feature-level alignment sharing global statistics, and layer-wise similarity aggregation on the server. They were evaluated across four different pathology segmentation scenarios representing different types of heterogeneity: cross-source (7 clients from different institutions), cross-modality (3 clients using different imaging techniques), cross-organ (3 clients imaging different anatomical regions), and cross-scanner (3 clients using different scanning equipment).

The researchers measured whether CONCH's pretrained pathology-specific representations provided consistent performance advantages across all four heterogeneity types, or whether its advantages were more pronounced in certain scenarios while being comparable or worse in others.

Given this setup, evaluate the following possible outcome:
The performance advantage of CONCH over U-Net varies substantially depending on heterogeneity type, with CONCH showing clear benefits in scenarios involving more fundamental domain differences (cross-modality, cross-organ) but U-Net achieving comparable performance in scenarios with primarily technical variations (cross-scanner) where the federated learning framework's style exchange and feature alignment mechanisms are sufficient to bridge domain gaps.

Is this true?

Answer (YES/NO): NO